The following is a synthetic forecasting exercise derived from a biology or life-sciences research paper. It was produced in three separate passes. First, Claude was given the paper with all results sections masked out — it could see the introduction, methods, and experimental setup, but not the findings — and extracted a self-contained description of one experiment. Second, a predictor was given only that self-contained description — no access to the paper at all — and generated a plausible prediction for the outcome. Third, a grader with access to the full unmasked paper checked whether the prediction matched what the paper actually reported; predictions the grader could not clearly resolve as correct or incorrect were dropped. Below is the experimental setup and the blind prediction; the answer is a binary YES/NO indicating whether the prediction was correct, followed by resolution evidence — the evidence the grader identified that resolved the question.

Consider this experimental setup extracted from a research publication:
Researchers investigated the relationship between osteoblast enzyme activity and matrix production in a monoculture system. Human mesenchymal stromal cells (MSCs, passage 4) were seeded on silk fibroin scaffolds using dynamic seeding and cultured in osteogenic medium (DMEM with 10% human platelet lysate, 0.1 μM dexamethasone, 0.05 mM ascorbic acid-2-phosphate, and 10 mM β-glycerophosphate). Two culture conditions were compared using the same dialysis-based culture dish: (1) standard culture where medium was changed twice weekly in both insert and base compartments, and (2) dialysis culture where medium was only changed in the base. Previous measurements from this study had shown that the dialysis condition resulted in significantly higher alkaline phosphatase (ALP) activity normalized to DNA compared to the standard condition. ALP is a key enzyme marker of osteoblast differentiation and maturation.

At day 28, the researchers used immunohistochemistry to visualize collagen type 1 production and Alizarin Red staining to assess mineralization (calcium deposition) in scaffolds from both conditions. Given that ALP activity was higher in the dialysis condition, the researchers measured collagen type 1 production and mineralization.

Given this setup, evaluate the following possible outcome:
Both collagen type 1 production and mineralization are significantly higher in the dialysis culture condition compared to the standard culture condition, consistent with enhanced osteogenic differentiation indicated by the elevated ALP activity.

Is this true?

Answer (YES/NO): NO